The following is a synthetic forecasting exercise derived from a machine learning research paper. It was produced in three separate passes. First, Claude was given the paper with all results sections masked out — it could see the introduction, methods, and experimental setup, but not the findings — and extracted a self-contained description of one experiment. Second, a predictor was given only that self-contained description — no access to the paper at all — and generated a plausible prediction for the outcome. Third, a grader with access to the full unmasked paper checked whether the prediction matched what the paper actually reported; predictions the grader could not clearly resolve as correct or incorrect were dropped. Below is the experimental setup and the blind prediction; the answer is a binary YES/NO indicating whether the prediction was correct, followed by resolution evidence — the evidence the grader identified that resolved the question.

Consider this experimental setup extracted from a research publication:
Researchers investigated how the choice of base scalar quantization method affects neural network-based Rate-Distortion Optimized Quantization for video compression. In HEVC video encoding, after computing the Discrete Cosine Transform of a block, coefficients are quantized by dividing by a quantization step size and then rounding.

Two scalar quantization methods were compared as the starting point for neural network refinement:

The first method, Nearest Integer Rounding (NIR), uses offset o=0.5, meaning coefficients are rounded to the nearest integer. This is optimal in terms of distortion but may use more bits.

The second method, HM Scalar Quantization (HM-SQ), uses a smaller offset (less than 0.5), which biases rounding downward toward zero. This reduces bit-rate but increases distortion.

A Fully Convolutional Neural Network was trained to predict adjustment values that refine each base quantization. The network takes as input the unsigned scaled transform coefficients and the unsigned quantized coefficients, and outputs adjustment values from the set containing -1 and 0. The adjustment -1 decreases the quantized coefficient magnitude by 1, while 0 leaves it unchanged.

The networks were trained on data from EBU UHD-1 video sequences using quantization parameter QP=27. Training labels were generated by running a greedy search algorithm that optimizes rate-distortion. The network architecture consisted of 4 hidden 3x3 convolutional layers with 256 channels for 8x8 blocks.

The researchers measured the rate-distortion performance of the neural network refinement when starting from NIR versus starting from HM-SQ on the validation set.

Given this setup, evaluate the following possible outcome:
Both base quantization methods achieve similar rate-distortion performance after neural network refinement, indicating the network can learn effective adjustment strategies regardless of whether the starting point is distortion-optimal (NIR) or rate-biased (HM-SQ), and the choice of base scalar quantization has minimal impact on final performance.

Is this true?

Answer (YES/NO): NO